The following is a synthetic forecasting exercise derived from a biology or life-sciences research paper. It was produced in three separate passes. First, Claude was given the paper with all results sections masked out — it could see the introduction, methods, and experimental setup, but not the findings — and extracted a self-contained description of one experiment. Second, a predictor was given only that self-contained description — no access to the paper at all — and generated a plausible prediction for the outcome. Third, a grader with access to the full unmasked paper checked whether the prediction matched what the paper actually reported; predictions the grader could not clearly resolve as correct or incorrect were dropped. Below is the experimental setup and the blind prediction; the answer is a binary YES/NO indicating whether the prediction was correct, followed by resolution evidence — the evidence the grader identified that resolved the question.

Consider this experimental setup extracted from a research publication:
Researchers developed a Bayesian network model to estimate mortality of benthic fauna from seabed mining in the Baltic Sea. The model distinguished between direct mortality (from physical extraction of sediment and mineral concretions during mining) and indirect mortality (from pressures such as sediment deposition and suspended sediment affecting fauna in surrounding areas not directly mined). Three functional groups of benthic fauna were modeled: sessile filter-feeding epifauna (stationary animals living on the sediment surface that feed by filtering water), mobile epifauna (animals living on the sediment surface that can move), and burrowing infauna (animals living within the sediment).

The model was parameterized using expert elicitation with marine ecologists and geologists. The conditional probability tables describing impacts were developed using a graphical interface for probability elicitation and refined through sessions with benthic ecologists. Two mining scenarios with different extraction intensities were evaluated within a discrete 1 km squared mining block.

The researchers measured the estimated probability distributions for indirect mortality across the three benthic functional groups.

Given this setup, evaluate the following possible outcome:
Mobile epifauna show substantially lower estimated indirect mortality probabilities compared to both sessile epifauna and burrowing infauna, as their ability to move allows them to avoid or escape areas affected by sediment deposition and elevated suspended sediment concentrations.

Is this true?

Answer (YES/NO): YES